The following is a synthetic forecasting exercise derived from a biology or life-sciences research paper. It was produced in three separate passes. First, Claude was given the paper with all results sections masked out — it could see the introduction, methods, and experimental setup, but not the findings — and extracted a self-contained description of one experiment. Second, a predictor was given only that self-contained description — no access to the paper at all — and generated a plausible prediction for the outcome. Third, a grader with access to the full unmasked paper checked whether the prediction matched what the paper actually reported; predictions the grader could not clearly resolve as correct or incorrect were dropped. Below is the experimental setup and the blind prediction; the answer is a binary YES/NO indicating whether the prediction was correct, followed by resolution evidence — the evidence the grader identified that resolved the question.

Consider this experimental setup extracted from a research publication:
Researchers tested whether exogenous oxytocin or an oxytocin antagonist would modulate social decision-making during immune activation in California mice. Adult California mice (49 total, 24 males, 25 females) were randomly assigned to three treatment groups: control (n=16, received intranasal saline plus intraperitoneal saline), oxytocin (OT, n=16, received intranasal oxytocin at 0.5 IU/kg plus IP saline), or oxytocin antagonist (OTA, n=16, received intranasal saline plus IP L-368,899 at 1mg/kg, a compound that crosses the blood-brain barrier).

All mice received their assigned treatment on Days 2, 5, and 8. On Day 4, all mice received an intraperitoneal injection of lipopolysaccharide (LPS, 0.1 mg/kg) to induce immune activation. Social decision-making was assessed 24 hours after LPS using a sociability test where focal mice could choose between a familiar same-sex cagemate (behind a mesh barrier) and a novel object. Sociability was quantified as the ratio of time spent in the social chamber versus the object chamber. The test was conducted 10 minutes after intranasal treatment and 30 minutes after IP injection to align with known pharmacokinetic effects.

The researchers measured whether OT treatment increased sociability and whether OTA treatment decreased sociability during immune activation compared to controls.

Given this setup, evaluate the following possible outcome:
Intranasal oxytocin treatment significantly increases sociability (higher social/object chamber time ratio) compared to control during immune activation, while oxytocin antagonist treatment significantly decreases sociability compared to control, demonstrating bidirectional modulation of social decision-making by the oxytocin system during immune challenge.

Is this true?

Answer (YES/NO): NO